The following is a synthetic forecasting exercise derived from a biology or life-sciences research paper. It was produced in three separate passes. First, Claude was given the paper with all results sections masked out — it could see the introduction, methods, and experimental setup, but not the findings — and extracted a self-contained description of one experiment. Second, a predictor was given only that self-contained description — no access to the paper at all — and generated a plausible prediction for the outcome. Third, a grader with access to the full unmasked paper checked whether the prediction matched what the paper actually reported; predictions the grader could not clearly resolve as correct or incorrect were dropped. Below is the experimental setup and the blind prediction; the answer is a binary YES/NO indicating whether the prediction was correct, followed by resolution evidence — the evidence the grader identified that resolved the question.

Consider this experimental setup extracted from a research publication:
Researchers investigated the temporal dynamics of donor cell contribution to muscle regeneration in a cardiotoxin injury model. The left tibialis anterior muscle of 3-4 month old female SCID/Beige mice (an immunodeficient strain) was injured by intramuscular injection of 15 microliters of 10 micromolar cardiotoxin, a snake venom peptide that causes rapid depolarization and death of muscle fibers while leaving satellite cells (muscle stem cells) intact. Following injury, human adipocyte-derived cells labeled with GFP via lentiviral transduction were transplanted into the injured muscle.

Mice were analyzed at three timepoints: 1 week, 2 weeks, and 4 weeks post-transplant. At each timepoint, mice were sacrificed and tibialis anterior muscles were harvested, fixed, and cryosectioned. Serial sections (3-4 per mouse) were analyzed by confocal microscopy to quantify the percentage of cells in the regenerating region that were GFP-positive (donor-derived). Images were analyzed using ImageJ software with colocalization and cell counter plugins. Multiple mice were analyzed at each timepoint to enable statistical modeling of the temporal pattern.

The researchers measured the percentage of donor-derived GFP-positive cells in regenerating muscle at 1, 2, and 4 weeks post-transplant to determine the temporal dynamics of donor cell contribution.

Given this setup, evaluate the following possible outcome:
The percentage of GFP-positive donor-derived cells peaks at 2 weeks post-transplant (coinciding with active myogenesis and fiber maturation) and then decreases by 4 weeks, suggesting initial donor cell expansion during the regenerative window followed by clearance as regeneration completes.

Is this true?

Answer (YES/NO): YES